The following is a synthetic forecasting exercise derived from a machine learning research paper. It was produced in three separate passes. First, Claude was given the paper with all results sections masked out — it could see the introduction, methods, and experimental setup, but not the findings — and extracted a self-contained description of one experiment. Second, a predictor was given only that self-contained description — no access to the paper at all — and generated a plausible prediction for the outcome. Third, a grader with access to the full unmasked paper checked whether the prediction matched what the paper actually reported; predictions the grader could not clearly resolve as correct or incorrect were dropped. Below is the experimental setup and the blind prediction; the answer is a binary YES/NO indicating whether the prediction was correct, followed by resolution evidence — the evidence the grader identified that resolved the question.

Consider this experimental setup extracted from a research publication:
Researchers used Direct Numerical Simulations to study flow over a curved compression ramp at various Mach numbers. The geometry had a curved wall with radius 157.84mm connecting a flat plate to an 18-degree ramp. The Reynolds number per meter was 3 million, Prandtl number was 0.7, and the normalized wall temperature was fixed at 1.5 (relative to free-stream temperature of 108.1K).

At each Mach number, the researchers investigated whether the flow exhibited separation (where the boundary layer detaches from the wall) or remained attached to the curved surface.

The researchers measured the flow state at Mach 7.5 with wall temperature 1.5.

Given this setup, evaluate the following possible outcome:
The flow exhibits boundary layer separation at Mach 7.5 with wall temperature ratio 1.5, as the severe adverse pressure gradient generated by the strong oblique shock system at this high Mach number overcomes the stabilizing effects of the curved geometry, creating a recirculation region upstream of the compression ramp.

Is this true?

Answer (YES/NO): NO